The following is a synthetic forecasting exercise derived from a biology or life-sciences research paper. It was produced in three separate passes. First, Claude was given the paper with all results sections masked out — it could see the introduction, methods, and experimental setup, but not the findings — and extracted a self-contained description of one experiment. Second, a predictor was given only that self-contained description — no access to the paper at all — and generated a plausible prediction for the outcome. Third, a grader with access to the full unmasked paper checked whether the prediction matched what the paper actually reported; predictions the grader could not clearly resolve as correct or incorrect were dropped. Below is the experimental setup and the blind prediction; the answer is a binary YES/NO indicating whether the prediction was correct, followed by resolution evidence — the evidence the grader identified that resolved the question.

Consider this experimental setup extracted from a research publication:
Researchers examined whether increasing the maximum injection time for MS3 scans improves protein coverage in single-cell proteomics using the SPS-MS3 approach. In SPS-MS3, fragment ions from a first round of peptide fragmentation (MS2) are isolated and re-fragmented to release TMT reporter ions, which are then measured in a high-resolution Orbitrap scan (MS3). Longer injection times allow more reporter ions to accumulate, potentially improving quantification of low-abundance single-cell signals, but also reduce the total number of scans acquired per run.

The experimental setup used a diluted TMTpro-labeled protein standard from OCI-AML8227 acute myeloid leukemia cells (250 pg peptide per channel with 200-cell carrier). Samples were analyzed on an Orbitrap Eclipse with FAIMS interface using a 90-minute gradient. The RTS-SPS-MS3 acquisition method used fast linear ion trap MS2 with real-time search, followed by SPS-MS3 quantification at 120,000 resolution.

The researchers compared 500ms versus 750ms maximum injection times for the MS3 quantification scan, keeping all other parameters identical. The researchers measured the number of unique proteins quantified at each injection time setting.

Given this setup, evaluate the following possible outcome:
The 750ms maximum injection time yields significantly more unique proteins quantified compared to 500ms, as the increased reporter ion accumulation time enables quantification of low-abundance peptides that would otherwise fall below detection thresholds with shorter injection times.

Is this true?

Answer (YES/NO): NO